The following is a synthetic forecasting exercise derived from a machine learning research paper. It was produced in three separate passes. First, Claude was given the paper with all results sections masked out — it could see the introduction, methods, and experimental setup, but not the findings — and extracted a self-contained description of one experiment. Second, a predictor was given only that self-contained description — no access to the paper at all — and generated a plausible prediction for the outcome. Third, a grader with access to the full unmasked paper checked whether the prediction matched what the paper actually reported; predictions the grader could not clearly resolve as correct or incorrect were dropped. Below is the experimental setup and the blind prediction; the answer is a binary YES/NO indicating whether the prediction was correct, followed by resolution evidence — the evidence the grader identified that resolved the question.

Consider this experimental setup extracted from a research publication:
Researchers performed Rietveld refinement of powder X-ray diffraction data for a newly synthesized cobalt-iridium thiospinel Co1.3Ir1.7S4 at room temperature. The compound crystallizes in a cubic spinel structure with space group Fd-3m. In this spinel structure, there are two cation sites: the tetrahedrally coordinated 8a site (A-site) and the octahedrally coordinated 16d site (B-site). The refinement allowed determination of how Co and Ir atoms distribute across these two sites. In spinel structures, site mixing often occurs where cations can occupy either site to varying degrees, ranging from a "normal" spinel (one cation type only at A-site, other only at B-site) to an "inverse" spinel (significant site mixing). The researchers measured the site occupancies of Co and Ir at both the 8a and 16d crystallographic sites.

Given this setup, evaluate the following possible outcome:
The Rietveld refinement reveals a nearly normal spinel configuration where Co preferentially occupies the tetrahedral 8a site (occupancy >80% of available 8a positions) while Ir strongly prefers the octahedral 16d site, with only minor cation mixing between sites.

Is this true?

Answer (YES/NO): YES